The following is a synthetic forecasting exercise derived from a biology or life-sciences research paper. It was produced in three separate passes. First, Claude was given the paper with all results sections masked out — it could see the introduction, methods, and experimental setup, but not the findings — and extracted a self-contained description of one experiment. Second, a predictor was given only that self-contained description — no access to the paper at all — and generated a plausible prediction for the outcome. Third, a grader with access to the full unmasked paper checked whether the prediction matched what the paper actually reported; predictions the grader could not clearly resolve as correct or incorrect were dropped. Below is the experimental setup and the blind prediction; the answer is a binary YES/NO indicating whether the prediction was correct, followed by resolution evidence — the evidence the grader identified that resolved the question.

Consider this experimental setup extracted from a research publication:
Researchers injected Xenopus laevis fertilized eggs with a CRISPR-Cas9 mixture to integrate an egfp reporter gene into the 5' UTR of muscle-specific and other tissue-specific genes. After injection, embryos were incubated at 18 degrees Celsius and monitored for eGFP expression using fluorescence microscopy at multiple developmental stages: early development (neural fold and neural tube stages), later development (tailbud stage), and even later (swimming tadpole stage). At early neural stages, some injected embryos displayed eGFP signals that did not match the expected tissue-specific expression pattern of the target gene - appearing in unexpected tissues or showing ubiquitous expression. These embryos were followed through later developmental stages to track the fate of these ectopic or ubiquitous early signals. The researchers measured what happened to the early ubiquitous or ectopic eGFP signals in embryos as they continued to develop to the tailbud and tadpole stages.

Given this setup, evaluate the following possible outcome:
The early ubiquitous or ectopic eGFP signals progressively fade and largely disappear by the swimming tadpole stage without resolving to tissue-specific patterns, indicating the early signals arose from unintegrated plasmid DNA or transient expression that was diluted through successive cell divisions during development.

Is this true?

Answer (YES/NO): YES